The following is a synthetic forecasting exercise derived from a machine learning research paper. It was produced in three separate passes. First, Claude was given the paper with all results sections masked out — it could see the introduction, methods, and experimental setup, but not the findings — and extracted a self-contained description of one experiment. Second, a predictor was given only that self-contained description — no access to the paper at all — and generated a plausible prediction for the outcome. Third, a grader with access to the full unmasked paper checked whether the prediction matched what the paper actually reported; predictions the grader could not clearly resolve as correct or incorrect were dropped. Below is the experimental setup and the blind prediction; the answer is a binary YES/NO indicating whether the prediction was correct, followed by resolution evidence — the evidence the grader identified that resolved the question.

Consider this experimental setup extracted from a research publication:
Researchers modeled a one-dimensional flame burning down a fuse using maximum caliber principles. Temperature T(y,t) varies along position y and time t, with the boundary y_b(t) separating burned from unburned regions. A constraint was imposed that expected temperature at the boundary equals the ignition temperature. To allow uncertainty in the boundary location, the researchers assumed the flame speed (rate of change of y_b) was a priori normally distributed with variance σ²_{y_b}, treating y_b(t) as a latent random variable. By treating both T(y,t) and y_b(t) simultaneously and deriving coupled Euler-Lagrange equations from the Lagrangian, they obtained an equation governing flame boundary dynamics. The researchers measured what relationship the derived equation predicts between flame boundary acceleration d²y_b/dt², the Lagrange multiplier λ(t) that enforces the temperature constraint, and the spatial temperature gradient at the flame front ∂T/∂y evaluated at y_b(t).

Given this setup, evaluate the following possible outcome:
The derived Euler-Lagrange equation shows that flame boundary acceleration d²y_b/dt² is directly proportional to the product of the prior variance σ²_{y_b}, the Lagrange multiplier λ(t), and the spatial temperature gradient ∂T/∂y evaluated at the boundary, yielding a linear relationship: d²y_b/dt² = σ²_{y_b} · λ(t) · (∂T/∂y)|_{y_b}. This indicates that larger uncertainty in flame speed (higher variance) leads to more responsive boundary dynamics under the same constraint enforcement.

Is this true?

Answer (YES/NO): YES